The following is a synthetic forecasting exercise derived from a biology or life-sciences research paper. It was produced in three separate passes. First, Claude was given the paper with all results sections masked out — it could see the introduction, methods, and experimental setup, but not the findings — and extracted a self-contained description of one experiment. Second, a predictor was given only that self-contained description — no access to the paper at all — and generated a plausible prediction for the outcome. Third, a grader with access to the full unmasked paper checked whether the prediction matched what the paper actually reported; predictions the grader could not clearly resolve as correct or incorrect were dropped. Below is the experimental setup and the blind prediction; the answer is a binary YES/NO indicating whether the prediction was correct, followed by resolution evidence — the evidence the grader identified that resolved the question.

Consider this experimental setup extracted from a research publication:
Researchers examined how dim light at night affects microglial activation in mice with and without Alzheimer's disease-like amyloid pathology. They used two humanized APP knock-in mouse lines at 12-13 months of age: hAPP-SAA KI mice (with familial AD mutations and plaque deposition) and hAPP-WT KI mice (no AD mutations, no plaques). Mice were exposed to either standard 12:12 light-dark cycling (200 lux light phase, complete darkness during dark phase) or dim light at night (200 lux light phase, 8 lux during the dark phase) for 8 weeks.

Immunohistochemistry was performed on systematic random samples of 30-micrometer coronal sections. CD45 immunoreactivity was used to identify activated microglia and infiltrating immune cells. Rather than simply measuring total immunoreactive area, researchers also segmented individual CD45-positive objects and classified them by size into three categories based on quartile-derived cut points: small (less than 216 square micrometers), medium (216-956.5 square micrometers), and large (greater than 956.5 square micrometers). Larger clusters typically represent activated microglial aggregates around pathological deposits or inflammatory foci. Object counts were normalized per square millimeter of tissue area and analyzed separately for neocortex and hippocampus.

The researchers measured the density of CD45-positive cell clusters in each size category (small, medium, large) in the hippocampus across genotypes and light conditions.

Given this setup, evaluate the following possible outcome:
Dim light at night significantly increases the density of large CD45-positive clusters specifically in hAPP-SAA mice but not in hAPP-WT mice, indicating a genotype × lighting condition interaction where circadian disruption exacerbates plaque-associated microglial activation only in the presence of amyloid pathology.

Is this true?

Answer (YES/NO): NO